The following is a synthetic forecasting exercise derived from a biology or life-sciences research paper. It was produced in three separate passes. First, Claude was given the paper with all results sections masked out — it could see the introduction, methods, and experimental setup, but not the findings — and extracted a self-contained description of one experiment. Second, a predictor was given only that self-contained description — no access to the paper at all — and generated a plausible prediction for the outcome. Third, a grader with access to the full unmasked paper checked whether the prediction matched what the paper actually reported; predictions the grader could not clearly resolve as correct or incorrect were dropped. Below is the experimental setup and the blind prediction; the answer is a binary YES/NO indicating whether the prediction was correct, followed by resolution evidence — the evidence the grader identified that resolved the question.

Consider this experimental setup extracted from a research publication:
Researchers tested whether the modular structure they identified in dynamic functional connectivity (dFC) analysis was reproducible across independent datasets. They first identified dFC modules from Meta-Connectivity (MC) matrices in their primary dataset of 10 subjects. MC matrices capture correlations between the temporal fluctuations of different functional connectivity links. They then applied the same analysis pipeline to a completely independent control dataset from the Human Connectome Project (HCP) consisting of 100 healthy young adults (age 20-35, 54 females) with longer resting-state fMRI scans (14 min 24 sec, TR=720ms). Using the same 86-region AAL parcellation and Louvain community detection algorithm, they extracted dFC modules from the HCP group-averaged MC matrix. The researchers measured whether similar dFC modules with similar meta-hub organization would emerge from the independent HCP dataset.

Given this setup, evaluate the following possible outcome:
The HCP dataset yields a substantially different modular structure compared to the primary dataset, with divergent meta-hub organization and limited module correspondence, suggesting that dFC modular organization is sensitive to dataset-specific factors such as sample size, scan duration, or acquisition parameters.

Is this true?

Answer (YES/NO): NO